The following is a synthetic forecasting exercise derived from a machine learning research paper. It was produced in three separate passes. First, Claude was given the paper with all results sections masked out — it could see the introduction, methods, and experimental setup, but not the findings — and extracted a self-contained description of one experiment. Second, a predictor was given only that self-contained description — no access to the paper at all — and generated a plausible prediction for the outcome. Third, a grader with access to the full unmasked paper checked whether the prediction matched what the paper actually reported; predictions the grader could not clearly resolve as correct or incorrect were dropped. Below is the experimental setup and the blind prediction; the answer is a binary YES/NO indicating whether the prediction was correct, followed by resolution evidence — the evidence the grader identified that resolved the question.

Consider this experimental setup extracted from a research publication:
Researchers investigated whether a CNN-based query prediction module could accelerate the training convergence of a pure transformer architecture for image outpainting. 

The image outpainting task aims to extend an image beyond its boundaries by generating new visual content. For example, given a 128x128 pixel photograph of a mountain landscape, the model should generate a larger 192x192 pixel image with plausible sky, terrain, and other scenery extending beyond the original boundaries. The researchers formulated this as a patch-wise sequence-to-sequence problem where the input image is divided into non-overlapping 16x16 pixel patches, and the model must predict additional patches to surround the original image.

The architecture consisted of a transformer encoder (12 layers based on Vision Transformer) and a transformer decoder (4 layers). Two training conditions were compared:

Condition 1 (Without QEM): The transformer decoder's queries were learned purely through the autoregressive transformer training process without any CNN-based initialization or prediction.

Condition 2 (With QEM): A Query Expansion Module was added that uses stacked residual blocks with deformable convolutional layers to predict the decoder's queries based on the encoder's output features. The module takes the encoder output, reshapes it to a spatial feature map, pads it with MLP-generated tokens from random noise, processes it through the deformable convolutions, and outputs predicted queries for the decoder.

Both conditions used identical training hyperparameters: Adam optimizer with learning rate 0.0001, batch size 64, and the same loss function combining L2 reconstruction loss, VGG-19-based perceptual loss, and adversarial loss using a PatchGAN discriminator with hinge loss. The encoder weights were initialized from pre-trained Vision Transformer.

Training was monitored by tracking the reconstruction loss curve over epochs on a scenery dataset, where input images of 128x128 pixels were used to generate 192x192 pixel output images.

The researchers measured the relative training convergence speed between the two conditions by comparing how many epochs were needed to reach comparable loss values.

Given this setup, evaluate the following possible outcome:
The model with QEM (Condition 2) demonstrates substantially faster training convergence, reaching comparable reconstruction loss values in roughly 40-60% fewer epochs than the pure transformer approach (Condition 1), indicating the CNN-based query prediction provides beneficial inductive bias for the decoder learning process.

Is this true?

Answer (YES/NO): NO